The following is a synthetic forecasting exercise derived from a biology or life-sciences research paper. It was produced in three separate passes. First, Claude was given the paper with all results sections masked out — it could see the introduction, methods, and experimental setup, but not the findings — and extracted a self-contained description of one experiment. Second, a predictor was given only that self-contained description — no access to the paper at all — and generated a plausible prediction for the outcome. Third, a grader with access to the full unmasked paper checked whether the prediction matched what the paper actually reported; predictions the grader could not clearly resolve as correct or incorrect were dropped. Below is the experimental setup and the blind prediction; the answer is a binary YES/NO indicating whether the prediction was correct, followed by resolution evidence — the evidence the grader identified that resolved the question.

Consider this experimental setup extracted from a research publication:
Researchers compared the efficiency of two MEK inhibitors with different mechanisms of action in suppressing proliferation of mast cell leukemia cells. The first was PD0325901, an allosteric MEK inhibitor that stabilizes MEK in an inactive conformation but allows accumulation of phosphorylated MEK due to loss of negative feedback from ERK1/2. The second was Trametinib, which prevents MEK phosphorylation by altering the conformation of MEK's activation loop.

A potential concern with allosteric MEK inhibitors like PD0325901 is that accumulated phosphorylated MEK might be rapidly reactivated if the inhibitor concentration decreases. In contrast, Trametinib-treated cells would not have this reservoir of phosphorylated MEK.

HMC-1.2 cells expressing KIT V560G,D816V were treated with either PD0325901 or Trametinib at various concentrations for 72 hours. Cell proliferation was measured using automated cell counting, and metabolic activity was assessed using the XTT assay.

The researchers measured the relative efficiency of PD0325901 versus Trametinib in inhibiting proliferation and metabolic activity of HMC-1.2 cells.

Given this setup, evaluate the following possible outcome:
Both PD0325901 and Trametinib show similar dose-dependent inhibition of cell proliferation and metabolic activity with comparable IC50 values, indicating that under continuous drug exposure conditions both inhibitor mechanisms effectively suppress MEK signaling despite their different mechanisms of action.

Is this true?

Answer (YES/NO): NO